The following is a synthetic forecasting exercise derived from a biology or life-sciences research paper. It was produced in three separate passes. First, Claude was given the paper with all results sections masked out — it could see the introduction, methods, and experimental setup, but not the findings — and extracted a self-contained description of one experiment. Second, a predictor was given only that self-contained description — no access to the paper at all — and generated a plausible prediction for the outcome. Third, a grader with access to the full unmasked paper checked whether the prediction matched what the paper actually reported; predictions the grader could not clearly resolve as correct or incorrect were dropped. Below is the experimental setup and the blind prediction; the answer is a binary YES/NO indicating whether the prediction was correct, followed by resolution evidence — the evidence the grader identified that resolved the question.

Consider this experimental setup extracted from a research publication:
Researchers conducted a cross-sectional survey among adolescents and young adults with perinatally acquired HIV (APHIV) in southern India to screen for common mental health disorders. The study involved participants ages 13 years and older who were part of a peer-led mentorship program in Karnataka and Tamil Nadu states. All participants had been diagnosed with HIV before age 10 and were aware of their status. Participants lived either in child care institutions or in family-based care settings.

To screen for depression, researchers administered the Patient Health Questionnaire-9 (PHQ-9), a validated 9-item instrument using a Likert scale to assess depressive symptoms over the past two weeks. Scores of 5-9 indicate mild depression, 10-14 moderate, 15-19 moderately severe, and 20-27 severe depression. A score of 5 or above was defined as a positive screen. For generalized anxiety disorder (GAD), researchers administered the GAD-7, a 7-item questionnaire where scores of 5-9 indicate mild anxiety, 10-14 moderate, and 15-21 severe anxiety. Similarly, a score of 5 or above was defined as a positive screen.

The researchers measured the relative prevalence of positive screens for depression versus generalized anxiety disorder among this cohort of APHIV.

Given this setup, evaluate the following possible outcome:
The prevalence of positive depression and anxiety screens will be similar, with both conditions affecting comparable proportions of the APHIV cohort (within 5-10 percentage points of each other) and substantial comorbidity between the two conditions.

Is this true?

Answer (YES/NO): NO